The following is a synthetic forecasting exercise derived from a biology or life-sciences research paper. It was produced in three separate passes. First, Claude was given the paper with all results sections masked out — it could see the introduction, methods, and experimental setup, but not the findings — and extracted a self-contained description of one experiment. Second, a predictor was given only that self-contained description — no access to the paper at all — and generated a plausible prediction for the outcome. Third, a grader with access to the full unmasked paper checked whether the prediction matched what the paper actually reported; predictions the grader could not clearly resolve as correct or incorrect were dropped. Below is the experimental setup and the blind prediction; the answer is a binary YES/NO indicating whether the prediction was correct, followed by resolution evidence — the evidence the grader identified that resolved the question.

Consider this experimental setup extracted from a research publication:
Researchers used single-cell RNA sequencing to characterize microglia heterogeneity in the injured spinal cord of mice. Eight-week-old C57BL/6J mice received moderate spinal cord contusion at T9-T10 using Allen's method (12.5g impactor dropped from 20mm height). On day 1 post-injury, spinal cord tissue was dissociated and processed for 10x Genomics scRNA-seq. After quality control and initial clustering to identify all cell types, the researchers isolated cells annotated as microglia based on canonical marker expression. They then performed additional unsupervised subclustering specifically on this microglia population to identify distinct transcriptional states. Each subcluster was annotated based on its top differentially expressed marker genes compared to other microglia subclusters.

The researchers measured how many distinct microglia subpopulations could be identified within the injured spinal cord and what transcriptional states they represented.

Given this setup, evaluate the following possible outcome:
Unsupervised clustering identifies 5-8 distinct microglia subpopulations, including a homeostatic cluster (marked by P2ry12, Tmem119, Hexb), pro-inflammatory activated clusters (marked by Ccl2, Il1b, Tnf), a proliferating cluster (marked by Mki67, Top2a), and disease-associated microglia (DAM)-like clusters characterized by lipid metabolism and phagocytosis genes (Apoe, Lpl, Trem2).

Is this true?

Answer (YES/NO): NO